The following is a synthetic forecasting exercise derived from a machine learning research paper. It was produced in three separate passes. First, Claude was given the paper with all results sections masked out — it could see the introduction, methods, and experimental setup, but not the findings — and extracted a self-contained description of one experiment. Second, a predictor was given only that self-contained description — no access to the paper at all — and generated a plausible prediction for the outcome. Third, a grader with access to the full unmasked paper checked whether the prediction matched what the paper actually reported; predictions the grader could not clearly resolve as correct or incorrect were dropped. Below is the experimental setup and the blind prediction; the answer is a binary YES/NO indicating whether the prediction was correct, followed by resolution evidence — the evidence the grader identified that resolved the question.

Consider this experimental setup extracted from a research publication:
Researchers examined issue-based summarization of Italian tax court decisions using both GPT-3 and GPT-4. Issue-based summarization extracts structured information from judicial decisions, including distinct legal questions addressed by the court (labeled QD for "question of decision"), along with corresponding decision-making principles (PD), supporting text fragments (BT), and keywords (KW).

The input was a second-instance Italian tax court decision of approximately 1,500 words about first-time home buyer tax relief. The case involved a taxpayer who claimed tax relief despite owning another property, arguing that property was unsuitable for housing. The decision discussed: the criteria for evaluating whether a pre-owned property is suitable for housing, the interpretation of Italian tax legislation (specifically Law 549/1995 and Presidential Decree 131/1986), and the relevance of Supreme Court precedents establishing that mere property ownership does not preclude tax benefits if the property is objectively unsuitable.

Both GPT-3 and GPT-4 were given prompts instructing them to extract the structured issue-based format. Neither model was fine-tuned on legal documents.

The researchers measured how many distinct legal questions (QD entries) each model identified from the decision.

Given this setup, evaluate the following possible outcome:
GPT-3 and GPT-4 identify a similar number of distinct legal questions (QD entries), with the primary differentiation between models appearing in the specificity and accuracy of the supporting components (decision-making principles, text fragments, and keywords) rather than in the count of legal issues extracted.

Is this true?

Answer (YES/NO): YES